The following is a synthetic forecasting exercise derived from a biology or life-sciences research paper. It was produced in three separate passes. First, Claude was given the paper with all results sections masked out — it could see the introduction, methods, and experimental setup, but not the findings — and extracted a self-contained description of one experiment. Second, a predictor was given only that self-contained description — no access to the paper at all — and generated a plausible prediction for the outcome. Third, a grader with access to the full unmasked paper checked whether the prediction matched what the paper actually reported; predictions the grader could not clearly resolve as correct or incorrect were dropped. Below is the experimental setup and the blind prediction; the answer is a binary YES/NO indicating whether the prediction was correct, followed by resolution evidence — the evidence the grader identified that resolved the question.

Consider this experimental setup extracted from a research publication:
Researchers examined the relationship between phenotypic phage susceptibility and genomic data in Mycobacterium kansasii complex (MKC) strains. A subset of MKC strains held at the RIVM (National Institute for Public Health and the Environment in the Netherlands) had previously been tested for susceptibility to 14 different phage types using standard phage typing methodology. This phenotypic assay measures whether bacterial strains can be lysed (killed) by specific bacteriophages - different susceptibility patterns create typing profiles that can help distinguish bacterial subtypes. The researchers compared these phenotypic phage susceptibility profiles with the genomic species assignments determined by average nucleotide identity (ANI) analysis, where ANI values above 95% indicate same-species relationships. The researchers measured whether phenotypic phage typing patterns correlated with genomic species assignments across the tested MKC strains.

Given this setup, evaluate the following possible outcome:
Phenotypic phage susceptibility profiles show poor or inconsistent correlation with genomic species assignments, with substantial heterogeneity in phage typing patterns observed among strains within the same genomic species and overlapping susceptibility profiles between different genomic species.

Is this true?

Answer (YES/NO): YES